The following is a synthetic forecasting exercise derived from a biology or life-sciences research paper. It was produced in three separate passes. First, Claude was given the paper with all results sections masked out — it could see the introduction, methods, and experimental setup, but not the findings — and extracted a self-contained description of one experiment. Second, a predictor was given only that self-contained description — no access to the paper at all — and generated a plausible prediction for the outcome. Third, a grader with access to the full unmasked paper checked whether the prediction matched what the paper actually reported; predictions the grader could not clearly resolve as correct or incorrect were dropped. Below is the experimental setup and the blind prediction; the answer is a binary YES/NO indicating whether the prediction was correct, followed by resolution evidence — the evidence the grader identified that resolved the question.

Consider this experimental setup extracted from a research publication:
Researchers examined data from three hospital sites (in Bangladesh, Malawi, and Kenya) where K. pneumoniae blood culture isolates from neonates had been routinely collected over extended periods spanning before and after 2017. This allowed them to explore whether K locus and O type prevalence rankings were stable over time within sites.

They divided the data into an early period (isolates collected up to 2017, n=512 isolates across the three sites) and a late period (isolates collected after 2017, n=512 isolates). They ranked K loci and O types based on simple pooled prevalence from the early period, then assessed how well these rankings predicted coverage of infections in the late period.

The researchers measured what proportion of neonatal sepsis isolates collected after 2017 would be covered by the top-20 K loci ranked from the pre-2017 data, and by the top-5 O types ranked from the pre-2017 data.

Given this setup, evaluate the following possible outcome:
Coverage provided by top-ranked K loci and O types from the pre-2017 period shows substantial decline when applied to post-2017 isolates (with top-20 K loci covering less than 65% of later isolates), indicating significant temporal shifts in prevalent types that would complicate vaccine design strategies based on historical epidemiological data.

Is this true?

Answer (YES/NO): NO